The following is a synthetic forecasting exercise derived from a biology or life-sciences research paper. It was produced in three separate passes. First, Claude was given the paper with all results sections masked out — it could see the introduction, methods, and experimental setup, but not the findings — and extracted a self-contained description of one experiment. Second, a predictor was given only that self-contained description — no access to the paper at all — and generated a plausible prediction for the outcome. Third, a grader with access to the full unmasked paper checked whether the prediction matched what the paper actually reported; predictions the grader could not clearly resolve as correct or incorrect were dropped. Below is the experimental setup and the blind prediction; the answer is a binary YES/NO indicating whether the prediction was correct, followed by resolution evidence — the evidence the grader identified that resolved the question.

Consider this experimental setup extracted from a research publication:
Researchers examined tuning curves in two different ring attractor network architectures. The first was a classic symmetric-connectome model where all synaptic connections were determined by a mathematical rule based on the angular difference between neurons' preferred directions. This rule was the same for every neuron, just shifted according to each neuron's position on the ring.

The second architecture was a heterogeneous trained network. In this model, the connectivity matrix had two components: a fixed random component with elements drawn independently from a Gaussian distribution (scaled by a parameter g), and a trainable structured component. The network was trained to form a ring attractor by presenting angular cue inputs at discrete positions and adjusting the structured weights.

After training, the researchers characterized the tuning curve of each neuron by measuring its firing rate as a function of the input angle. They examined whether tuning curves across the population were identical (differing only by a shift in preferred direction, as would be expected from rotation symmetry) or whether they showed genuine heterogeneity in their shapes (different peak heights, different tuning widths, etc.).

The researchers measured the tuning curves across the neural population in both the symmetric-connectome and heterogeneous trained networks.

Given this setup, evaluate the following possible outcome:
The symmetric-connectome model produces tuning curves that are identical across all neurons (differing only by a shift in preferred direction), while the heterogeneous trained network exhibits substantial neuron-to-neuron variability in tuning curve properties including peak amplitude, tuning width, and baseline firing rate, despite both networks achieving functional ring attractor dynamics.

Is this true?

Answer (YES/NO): YES